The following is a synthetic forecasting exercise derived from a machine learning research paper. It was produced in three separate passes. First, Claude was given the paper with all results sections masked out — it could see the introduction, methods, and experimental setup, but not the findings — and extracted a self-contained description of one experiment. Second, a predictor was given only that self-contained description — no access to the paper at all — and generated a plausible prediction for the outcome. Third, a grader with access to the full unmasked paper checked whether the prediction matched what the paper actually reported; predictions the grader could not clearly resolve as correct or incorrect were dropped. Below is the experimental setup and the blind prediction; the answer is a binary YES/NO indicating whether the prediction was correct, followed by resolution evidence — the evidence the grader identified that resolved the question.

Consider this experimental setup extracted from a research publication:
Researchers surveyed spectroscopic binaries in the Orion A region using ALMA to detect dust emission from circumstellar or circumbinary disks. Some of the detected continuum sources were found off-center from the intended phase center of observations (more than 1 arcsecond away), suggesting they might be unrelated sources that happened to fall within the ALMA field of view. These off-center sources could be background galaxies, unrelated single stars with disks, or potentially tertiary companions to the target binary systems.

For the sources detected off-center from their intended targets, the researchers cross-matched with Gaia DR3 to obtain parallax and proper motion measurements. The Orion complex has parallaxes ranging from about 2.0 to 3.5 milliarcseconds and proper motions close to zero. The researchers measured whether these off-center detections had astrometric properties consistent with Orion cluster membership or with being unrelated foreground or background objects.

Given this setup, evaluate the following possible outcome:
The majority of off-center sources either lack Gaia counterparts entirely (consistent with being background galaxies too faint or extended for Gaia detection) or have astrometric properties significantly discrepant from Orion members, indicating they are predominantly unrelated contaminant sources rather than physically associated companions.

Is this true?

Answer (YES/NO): NO